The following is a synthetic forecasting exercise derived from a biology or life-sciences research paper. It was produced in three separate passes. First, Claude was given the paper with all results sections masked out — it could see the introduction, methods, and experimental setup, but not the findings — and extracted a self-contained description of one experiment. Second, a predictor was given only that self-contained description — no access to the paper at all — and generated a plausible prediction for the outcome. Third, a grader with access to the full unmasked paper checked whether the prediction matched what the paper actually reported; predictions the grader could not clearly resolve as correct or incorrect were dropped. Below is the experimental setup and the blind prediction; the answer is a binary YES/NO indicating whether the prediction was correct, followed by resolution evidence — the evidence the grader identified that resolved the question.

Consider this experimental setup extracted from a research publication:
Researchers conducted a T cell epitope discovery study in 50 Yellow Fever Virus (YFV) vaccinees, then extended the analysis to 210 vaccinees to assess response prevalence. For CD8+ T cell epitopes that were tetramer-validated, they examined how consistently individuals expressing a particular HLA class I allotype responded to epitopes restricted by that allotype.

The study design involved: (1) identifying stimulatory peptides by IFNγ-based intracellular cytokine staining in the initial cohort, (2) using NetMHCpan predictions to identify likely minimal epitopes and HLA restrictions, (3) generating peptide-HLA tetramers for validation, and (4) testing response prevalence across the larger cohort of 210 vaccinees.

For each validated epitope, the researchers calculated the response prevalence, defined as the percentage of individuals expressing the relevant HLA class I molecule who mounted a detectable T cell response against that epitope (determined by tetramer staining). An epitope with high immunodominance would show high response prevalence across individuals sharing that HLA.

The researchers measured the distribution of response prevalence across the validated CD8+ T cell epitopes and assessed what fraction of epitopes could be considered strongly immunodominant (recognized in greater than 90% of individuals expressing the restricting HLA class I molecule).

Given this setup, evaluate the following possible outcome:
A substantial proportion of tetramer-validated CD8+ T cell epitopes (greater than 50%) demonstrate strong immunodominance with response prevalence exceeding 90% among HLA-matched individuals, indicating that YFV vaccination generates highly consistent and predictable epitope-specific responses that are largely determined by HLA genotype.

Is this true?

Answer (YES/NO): NO